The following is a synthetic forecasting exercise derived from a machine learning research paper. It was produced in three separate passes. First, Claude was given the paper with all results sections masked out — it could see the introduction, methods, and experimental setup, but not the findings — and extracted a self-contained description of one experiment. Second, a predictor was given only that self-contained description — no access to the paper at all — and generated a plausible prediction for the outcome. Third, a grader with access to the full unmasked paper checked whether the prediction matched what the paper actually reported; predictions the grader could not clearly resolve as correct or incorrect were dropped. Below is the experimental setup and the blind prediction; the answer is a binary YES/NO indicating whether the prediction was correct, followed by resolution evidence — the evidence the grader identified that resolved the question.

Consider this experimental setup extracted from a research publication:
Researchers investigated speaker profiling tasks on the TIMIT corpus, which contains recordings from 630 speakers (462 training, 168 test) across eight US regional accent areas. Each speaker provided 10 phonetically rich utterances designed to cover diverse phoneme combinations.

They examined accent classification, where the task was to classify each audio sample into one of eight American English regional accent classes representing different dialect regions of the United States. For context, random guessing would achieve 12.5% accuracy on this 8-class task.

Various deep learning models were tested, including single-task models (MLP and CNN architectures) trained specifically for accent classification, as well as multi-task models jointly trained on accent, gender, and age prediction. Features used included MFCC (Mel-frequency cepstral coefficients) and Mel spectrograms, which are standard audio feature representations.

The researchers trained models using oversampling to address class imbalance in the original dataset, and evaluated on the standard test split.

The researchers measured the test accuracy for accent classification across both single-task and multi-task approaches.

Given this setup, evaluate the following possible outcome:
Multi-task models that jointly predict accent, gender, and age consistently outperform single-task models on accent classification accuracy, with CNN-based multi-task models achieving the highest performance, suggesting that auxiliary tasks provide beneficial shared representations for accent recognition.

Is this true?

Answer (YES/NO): NO